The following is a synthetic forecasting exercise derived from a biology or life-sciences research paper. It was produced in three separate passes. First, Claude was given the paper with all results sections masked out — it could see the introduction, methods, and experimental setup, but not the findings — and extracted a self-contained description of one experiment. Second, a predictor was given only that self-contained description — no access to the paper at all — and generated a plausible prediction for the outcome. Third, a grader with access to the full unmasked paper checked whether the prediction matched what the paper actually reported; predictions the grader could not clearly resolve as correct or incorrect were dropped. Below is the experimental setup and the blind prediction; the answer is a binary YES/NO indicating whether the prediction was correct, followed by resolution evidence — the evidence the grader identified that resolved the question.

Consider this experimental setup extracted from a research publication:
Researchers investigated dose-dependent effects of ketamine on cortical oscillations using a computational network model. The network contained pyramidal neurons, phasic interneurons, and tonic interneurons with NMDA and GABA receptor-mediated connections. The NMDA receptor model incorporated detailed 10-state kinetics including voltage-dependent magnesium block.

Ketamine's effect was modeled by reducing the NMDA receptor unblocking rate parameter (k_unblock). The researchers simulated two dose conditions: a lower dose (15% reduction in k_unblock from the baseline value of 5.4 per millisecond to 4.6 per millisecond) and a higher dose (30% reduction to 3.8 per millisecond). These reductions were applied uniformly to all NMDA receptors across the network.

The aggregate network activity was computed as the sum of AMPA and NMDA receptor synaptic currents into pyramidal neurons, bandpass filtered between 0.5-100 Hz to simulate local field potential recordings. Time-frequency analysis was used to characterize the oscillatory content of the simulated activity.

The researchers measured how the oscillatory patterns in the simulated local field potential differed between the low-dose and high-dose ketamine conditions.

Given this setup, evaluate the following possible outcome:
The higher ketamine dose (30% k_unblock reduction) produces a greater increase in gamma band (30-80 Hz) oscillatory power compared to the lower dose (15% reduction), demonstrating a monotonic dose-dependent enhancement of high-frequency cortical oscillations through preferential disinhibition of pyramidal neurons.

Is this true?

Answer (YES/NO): NO